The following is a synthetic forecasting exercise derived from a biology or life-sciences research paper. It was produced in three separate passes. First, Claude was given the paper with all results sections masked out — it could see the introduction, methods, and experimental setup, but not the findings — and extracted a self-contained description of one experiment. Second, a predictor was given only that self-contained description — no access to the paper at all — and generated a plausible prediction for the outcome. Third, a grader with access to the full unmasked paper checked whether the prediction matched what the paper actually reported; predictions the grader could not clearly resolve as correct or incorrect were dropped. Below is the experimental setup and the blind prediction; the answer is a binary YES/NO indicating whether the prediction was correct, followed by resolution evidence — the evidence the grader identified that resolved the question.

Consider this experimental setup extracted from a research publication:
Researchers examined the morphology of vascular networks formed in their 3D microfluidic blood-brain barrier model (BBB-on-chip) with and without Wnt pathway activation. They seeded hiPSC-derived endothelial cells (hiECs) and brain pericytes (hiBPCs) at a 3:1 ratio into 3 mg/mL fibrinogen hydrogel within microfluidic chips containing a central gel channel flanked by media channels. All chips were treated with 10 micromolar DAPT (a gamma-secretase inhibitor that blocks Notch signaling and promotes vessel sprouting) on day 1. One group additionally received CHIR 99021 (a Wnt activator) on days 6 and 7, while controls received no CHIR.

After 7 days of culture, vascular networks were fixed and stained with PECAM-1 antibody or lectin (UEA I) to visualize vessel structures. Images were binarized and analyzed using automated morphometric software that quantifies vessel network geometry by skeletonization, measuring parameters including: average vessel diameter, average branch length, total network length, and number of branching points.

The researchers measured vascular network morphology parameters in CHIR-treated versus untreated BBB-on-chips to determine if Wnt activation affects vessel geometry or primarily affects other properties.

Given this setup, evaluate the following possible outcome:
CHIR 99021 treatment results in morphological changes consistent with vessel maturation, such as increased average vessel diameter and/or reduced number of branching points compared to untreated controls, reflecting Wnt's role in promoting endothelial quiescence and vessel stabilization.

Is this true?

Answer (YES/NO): NO